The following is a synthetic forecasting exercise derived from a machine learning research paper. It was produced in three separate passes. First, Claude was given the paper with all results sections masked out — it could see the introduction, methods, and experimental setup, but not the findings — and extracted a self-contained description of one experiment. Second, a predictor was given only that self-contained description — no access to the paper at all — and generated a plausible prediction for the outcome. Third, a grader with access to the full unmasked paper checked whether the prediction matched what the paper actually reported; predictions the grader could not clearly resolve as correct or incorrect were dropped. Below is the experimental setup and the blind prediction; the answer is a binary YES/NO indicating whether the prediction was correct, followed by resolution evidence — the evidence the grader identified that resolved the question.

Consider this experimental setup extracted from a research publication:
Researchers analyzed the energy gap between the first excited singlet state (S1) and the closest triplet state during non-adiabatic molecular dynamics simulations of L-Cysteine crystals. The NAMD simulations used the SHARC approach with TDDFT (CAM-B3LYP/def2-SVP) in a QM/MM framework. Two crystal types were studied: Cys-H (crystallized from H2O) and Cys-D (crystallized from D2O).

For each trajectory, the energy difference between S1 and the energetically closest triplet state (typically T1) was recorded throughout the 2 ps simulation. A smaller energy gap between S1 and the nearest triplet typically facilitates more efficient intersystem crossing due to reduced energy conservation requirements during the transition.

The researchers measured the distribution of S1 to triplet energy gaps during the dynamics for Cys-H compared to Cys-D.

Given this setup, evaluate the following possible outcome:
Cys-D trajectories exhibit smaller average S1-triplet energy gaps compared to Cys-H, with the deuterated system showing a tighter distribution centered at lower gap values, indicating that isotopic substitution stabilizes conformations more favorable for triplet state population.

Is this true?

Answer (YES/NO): NO